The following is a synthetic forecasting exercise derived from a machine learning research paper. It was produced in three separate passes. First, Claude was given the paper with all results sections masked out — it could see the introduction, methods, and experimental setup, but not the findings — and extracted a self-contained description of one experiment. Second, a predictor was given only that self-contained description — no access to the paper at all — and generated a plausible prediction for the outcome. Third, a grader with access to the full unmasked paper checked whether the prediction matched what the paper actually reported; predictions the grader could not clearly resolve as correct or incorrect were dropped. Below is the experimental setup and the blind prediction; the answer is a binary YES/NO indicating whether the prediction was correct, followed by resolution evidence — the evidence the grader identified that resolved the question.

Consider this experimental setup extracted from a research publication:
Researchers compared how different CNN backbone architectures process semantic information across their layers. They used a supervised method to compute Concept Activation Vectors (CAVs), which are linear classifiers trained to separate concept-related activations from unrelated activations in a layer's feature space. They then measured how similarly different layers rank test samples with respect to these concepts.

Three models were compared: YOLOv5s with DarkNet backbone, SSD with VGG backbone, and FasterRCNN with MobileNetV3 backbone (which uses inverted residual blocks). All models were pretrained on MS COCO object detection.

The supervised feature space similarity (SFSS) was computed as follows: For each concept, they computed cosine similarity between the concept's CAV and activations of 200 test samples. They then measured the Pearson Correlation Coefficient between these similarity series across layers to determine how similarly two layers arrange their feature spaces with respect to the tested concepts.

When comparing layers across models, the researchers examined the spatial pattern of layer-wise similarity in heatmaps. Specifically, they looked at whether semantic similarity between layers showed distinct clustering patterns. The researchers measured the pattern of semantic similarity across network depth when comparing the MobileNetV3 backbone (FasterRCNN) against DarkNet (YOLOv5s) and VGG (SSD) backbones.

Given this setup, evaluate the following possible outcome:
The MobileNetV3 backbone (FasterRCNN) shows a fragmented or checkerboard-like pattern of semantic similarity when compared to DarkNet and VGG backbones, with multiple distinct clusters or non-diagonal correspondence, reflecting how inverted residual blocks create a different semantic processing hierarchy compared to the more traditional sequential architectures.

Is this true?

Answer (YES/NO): NO